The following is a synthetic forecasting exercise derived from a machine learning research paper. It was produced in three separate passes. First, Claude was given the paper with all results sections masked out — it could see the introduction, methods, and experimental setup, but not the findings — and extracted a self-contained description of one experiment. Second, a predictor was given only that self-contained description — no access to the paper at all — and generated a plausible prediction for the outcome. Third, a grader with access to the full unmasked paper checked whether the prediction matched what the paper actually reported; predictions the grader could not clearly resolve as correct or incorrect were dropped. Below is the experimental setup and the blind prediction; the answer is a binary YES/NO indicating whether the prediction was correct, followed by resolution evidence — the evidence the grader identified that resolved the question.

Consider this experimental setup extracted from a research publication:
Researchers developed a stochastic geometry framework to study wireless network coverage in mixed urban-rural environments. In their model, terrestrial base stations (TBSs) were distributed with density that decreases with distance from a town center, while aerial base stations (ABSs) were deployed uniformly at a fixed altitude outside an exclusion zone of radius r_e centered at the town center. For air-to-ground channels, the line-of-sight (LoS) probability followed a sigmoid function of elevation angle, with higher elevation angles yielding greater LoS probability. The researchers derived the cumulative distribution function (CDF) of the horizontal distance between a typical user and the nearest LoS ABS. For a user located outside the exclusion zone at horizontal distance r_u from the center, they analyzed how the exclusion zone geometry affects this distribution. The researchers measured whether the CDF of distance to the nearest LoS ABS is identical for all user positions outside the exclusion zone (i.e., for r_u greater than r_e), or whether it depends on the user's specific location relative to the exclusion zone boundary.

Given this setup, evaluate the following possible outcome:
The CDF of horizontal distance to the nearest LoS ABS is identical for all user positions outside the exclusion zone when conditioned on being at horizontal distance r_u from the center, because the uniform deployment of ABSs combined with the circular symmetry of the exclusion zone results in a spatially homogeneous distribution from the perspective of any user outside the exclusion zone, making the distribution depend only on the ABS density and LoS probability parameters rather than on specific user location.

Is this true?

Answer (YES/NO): NO